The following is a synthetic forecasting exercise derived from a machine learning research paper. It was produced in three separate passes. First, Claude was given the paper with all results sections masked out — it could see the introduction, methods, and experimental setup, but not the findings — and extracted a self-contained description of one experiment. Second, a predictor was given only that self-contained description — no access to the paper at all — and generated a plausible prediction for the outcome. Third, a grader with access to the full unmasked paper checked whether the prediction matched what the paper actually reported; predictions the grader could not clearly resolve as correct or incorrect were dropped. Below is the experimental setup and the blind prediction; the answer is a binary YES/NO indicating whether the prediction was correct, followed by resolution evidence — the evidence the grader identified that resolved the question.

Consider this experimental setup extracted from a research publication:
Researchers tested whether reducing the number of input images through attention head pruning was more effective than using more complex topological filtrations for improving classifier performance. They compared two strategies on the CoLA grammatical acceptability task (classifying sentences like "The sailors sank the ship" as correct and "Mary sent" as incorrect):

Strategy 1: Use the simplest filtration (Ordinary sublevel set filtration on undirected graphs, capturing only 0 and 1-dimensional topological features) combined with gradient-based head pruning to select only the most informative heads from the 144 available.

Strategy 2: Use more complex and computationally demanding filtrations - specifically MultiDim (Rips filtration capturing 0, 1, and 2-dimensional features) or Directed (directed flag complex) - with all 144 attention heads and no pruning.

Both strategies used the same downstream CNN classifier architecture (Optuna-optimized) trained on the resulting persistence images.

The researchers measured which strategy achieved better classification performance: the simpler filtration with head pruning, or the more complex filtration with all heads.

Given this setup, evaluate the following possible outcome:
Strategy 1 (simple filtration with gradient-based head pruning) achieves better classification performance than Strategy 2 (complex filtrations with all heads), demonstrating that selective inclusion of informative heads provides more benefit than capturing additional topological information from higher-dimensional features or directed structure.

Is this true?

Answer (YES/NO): YES